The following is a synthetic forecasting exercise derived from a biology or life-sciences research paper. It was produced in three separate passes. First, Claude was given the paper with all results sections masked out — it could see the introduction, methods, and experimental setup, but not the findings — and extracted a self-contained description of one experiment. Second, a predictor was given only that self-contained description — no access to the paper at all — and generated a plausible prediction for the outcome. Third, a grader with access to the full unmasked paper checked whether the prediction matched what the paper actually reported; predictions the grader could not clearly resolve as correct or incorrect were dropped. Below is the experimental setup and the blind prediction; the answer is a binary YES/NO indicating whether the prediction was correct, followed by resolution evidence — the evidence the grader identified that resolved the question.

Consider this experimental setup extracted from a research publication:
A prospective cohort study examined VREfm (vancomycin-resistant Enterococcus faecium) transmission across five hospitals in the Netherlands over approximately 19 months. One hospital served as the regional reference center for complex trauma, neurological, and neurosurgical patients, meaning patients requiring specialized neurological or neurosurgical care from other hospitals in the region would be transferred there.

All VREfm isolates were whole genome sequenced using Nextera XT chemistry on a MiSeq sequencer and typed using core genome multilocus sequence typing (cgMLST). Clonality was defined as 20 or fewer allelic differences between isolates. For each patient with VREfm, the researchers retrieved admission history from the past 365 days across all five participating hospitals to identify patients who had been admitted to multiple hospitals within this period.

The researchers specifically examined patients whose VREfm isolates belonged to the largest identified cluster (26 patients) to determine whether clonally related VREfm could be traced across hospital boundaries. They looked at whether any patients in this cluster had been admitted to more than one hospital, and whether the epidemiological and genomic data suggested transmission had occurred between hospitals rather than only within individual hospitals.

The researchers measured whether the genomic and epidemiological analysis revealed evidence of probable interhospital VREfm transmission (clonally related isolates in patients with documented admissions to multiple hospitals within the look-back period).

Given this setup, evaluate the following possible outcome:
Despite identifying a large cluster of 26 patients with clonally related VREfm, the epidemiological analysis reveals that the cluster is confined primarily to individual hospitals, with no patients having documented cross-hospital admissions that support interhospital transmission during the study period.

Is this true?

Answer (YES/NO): NO